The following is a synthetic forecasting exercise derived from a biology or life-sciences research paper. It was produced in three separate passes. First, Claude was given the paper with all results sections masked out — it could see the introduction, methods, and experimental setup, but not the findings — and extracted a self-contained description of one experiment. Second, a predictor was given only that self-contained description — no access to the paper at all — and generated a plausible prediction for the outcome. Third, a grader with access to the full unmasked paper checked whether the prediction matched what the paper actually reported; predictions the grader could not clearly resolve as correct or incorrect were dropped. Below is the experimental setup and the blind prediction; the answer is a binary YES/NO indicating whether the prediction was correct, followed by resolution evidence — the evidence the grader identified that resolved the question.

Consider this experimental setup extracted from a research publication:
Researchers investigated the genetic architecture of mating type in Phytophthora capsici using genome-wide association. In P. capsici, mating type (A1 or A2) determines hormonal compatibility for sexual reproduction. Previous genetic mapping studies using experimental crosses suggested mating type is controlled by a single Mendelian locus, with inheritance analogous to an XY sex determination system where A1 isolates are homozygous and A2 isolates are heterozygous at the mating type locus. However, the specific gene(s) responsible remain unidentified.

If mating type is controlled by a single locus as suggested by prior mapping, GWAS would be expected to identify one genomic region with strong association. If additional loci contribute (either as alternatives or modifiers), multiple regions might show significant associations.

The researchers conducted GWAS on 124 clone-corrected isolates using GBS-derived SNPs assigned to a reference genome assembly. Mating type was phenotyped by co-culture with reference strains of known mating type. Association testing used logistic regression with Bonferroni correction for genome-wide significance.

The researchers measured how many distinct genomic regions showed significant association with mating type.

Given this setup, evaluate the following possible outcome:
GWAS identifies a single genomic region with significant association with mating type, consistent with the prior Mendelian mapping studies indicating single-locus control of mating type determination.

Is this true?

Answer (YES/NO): YES